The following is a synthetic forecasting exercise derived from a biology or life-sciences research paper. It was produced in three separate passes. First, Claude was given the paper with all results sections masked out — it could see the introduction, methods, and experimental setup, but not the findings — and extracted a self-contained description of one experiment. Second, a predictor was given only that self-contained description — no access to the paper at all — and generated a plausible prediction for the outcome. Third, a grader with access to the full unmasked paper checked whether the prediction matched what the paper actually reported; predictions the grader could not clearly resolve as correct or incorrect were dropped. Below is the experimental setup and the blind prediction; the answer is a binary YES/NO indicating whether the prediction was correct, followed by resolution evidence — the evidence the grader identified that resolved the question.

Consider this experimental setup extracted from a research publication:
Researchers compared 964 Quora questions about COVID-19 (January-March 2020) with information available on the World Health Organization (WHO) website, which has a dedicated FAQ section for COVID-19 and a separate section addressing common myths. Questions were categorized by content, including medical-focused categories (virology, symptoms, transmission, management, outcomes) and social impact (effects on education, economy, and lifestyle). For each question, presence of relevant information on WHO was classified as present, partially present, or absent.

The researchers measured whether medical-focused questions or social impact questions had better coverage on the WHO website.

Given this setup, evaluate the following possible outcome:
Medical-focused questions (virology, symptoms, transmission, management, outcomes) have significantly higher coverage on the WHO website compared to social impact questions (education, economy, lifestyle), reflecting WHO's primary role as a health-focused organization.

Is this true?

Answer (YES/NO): YES